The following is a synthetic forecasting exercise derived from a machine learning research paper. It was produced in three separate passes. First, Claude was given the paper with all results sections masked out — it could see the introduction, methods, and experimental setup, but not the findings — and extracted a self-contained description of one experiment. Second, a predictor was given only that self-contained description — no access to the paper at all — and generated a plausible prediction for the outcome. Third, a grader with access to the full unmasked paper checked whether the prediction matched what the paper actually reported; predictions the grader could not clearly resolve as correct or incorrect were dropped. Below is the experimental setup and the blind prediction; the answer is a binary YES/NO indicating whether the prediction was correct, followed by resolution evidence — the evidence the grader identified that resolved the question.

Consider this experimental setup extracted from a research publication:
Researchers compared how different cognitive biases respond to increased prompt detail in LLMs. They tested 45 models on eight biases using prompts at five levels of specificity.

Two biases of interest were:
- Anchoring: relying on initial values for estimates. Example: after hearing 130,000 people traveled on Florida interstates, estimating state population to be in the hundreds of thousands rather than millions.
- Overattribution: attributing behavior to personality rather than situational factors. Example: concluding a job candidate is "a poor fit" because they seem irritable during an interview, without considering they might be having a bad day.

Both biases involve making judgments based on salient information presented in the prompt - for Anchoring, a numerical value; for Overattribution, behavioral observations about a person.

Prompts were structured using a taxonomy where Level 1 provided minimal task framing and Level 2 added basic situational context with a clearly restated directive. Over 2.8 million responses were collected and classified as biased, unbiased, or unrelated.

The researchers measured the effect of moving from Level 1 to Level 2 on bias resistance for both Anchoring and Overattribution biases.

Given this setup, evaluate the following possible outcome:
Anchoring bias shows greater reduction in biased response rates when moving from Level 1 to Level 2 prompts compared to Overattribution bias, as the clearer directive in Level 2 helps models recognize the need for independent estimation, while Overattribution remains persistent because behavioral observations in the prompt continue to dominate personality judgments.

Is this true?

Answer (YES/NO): NO